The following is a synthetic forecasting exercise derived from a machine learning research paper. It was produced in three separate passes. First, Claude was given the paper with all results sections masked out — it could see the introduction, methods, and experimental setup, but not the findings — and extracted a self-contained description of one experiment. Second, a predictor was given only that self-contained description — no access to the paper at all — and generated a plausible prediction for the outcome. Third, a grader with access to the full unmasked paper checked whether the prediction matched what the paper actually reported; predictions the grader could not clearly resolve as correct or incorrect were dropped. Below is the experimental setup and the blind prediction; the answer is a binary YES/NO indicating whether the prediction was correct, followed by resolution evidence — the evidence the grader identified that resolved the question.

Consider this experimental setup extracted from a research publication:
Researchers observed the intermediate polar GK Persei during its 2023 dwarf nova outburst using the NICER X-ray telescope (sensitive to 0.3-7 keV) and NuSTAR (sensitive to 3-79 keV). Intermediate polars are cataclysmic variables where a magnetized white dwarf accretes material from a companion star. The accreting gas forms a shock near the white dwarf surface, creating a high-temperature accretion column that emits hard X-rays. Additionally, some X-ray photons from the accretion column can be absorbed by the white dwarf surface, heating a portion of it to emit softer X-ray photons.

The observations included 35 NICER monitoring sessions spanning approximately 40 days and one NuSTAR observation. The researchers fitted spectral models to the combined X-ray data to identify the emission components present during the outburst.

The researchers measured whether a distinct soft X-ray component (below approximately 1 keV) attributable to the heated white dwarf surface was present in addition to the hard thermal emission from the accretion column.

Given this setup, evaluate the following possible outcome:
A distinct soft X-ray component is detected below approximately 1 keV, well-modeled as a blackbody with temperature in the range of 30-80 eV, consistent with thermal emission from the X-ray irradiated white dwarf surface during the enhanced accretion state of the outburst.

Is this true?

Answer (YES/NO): NO